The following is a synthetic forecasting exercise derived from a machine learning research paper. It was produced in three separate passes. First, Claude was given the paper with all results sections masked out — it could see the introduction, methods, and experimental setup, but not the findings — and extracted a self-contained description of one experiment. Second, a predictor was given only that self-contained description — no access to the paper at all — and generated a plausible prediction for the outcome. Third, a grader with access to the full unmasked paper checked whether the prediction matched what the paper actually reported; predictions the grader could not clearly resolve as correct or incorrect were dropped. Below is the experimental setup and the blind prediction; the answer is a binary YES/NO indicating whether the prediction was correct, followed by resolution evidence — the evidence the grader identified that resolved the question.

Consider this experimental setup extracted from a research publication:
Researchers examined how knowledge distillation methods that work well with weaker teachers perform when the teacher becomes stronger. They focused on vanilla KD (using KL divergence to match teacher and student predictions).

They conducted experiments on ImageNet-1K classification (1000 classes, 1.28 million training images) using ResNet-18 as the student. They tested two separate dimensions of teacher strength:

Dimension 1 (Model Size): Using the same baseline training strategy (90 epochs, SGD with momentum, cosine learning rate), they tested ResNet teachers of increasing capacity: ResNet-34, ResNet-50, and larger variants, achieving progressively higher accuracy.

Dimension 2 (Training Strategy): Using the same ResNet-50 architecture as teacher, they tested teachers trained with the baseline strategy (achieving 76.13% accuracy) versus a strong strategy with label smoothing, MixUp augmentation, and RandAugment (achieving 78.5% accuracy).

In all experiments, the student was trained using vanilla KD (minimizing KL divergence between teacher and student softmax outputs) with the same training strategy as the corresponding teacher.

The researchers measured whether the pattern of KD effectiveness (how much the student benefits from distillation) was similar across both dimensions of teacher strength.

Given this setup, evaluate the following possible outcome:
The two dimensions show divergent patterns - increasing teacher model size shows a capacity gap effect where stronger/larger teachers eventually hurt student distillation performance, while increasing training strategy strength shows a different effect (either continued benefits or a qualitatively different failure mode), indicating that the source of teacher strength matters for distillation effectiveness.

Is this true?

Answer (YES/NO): NO